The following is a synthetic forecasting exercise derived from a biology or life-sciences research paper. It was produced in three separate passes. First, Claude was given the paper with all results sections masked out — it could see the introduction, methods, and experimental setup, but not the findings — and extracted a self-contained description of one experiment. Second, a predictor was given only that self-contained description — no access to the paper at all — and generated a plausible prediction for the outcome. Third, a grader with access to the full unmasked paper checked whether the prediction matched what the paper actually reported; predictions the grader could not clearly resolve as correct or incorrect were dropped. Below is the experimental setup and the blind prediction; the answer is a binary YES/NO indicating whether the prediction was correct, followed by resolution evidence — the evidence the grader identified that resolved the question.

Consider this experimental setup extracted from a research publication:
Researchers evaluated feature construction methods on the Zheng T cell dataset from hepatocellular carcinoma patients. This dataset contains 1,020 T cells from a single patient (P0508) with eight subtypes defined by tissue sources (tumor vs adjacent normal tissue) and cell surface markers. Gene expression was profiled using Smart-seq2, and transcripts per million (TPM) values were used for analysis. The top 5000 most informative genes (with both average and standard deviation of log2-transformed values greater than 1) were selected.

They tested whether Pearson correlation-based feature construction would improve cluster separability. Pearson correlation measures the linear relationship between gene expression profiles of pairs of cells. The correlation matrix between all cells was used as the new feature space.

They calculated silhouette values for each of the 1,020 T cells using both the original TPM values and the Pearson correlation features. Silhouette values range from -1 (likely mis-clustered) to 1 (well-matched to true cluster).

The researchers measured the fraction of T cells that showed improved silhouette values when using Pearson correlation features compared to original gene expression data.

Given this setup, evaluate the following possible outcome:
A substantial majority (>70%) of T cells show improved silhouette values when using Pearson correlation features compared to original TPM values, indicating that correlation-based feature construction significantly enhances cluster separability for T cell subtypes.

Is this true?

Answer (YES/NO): NO